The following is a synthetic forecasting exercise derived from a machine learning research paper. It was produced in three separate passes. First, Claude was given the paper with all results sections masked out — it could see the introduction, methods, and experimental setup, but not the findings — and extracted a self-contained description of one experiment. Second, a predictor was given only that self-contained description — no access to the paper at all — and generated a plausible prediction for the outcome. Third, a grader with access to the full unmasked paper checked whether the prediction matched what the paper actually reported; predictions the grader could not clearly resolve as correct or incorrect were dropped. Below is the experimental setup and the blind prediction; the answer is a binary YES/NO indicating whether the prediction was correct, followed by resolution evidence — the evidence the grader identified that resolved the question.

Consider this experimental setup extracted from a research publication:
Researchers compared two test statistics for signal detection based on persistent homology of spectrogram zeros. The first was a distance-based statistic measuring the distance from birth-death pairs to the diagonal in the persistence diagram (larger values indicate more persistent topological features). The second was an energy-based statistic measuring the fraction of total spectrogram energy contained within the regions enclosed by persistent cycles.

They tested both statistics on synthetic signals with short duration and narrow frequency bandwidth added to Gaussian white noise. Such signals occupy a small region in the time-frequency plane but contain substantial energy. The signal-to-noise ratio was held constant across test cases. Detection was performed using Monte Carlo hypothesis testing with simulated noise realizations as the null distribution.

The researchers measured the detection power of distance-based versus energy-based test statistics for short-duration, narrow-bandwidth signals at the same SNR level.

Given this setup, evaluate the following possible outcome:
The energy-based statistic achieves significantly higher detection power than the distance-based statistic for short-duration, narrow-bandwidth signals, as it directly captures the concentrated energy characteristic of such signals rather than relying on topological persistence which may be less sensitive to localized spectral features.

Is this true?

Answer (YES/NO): YES